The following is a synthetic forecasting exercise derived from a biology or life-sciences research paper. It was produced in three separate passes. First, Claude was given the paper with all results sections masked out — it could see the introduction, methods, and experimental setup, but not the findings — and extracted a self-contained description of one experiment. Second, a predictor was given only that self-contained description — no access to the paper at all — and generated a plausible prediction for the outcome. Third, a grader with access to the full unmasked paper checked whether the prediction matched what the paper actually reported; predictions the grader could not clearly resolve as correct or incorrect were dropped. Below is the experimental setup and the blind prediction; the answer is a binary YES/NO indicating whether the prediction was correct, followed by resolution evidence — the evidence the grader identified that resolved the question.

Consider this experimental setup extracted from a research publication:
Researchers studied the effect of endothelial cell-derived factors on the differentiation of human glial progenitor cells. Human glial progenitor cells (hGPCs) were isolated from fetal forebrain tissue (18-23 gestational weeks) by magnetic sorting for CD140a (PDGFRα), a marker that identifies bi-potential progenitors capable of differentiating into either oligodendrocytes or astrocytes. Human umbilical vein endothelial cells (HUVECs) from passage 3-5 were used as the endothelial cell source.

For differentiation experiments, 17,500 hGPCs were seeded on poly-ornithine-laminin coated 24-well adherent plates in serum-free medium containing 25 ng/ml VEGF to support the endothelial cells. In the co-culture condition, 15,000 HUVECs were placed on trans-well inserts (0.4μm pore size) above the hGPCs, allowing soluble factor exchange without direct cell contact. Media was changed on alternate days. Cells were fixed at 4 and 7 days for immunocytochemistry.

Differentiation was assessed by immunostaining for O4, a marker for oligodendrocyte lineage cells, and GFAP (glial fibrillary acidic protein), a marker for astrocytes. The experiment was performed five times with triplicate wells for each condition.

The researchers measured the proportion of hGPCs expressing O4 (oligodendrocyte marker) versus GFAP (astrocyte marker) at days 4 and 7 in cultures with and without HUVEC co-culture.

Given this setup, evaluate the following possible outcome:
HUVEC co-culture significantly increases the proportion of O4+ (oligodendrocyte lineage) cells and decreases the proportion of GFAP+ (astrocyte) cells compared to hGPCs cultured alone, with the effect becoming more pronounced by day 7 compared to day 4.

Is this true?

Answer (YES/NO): NO